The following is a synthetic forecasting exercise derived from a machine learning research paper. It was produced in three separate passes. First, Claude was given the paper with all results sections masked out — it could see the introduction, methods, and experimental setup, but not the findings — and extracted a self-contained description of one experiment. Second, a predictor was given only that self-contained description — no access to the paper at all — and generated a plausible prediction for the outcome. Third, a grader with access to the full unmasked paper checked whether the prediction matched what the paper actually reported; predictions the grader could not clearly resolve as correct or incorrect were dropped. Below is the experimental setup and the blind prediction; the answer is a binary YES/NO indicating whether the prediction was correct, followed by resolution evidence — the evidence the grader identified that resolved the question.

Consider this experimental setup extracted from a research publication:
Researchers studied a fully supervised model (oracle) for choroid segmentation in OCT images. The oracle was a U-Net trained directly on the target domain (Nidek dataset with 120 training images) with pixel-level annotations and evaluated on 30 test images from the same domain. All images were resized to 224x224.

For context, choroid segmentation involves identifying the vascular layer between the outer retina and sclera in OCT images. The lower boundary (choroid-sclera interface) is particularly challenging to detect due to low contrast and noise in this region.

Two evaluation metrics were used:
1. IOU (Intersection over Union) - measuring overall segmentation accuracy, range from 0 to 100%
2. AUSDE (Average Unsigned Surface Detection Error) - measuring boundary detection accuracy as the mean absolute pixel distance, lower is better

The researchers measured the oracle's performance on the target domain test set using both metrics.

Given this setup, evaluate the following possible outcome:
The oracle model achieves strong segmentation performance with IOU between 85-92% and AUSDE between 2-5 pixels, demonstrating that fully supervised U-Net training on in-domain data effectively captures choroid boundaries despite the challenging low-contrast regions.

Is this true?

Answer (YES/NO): YES